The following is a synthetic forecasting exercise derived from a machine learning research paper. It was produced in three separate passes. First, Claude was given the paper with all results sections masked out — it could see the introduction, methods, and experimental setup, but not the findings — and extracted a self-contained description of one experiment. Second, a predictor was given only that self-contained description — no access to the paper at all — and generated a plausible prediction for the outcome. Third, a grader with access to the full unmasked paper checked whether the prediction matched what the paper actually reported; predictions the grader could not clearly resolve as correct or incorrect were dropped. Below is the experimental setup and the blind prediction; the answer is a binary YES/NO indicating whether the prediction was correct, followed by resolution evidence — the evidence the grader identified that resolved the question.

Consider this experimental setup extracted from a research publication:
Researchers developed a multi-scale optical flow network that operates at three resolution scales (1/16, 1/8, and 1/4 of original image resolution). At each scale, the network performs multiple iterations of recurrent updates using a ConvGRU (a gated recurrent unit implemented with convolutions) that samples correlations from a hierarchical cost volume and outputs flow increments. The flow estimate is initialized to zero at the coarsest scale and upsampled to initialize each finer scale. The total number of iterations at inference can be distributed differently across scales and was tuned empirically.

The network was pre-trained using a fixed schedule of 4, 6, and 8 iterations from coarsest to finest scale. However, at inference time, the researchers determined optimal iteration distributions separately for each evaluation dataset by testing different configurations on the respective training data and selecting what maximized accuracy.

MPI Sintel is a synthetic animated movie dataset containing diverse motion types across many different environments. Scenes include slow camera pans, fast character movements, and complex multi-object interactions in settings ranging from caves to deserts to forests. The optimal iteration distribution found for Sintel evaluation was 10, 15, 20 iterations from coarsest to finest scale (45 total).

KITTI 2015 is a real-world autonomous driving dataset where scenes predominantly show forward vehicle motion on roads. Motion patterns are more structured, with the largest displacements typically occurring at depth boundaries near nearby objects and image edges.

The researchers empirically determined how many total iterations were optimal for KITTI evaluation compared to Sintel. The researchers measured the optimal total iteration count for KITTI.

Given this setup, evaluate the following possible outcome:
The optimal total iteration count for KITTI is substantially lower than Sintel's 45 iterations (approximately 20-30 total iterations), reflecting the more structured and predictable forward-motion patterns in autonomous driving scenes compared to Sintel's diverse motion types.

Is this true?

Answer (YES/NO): NO